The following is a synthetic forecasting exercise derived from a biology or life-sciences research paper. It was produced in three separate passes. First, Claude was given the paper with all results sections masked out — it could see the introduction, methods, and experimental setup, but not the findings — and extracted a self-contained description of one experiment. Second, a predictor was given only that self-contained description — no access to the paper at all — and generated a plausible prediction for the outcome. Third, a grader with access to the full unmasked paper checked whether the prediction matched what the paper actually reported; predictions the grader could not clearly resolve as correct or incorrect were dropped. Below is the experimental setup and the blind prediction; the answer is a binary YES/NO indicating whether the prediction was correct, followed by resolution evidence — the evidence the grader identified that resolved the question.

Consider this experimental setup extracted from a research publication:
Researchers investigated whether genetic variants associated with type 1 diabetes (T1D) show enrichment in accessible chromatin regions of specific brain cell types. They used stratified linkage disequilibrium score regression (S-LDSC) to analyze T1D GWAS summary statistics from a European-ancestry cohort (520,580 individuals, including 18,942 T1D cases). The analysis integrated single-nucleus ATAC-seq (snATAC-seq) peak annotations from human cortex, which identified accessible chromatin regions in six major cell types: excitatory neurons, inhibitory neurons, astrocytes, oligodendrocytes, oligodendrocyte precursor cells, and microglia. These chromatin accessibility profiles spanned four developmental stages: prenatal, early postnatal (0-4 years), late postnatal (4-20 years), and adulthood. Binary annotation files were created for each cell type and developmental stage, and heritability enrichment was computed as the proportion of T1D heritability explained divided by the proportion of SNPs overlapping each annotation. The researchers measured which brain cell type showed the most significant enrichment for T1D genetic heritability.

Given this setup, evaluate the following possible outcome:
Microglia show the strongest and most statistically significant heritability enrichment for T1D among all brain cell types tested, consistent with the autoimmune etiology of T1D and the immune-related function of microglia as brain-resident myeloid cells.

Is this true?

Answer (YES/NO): YES